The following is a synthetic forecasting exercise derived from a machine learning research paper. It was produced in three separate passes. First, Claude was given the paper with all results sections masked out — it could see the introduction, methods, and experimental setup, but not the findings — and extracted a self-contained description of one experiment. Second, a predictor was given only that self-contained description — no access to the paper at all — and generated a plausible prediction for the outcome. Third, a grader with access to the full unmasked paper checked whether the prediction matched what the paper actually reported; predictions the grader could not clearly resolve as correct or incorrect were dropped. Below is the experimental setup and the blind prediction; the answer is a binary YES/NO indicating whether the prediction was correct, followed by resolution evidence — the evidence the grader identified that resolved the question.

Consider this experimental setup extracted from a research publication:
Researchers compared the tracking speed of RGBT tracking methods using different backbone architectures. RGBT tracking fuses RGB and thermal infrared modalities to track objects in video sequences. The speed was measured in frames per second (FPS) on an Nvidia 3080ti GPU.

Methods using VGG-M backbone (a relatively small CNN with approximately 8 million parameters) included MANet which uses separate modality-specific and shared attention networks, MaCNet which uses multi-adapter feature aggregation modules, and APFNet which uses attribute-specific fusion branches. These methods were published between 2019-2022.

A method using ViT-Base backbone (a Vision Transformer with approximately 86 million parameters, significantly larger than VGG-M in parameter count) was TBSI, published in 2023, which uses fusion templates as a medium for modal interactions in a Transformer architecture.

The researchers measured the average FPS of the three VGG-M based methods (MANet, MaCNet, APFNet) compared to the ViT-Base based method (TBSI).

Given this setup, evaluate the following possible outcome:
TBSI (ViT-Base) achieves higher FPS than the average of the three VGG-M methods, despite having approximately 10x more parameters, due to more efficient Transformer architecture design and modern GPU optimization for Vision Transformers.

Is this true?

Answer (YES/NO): YES